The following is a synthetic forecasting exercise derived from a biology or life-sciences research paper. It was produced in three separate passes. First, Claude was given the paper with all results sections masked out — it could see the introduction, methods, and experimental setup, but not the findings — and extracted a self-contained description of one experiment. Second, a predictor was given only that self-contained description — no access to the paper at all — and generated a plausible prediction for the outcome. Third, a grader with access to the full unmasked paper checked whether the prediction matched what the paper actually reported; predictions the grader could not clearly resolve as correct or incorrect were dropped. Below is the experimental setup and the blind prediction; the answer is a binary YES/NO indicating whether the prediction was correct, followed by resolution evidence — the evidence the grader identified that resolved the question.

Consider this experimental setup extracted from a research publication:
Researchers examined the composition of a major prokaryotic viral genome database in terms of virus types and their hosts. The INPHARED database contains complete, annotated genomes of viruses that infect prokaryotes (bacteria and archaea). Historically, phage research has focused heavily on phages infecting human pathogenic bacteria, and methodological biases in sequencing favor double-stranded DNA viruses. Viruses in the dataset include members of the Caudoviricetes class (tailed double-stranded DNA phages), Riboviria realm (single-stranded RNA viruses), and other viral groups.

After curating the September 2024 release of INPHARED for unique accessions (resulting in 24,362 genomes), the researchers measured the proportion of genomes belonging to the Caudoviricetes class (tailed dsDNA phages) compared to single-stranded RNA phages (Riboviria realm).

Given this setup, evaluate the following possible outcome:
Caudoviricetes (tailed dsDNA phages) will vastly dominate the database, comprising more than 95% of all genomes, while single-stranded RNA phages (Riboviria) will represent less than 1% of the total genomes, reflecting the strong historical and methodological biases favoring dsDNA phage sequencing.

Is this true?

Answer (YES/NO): NO